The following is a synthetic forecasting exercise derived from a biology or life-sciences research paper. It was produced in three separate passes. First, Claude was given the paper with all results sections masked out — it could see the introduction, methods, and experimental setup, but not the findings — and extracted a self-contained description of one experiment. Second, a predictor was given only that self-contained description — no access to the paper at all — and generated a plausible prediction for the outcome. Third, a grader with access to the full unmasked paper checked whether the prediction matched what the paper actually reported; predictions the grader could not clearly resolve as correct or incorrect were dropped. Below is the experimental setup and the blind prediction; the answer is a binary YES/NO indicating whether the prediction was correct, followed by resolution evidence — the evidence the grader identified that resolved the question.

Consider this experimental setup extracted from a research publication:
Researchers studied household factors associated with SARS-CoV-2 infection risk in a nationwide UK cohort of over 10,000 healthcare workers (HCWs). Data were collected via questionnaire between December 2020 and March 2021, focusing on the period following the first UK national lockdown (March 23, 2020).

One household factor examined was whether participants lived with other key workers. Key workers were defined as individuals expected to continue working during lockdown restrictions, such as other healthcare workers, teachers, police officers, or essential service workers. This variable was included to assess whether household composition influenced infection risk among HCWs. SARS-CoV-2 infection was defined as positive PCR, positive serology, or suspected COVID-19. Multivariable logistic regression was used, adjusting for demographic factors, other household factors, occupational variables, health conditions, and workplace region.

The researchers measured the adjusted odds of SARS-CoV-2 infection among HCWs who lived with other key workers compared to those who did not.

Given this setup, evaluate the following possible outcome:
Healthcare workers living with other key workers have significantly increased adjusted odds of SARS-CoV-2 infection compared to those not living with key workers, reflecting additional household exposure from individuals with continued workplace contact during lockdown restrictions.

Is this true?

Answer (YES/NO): YES